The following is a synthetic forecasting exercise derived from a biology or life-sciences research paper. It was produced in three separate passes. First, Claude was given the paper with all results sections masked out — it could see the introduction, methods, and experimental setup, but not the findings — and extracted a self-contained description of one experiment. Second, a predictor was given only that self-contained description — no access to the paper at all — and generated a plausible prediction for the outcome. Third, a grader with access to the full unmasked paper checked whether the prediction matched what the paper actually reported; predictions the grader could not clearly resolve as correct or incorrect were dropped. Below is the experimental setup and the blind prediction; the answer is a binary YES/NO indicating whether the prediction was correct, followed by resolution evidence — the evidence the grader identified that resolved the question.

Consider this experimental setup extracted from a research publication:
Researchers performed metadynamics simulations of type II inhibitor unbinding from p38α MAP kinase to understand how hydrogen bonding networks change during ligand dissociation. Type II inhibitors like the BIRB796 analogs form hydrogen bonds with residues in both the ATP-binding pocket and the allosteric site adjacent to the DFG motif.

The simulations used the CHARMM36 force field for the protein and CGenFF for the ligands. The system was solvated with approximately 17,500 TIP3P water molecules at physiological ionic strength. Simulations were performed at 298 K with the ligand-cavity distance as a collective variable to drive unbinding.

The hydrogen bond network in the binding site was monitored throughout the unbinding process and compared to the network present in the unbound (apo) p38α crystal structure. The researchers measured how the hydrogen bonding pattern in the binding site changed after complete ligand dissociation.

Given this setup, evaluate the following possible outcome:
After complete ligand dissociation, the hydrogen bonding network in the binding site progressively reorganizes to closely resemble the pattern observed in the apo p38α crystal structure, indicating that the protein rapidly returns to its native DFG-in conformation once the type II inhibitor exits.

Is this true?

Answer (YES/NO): YES